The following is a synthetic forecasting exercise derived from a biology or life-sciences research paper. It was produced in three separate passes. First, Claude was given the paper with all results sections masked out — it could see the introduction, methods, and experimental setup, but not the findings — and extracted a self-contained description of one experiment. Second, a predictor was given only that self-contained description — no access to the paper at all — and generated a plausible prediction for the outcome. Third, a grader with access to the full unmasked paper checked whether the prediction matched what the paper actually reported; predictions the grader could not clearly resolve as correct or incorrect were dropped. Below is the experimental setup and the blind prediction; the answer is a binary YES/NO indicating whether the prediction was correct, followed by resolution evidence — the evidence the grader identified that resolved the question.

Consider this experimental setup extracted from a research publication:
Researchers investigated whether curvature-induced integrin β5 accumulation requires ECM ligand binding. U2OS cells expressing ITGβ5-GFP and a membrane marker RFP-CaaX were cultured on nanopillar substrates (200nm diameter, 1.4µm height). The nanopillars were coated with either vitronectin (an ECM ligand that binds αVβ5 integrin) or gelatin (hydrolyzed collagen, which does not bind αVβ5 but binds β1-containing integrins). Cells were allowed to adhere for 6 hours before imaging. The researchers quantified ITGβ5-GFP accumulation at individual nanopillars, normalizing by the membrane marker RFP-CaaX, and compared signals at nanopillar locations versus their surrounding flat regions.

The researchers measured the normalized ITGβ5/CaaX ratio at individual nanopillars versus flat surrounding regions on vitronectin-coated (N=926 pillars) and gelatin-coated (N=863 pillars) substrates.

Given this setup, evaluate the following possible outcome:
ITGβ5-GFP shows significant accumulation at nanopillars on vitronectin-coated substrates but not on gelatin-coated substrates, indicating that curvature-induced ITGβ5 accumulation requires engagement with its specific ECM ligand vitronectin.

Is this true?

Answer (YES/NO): YES